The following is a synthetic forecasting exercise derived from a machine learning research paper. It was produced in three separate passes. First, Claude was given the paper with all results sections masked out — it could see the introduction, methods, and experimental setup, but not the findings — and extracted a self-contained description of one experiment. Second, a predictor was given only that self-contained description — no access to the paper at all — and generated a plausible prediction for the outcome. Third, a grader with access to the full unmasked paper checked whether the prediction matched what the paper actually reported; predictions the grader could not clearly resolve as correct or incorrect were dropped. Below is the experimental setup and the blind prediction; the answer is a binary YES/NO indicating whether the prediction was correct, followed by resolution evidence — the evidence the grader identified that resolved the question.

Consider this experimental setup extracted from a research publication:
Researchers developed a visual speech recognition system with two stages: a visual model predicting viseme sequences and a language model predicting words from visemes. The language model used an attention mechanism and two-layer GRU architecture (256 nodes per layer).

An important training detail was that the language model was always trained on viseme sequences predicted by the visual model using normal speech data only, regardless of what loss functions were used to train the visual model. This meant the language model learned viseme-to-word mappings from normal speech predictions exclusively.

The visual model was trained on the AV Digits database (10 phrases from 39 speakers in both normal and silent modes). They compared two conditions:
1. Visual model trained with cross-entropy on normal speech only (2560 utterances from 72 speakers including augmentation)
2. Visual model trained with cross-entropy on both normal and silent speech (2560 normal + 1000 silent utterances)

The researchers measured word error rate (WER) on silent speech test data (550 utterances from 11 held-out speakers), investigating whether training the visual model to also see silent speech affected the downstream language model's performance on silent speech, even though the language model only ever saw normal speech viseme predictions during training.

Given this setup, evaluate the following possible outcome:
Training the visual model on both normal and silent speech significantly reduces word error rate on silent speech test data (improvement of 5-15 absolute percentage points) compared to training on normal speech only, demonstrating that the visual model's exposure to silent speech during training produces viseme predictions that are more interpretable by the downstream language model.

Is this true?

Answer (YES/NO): YES